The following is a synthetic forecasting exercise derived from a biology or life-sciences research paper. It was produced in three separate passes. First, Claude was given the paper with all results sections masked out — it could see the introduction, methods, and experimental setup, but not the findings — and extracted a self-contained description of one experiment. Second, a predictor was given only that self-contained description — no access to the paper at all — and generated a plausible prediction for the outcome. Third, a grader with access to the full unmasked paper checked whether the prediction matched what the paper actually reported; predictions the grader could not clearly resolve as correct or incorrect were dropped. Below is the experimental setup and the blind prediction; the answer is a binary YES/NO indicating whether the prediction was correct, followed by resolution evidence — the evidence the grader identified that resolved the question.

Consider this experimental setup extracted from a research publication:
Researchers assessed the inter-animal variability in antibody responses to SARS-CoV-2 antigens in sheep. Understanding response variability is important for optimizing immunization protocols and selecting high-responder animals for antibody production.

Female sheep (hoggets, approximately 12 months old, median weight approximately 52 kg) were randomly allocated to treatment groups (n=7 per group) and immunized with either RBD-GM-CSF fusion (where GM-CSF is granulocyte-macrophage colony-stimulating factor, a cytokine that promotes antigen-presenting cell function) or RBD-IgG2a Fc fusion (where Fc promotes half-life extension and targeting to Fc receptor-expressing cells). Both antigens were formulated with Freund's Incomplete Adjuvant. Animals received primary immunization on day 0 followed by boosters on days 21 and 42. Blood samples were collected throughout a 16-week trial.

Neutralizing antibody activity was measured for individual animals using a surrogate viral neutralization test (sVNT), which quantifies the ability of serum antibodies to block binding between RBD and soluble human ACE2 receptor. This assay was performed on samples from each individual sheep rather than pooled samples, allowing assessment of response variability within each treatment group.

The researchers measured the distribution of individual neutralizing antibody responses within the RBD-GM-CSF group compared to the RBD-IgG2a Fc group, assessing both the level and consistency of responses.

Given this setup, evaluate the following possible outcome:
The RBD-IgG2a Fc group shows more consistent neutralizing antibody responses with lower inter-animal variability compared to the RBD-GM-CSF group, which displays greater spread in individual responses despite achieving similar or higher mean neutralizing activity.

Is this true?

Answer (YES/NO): NO